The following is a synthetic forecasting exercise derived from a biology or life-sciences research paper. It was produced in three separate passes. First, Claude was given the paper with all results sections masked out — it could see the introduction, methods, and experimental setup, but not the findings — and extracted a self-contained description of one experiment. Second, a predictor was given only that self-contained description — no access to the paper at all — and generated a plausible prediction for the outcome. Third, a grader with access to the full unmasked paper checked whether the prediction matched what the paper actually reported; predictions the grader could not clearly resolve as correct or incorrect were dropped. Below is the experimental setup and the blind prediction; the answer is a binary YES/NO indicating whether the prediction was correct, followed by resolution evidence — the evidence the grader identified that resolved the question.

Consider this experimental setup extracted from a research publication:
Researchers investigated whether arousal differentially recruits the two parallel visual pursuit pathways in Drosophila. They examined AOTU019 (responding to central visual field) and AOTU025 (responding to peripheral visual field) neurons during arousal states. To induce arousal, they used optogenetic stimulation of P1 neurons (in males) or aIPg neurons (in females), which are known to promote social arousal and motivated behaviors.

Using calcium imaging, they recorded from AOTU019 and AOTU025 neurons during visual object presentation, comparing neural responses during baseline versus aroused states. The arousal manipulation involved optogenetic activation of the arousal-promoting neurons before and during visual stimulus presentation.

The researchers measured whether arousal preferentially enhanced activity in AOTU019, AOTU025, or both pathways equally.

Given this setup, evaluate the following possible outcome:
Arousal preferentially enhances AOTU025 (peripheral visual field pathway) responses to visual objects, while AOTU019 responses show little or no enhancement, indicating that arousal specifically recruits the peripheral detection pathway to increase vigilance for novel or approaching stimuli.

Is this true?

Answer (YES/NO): NO